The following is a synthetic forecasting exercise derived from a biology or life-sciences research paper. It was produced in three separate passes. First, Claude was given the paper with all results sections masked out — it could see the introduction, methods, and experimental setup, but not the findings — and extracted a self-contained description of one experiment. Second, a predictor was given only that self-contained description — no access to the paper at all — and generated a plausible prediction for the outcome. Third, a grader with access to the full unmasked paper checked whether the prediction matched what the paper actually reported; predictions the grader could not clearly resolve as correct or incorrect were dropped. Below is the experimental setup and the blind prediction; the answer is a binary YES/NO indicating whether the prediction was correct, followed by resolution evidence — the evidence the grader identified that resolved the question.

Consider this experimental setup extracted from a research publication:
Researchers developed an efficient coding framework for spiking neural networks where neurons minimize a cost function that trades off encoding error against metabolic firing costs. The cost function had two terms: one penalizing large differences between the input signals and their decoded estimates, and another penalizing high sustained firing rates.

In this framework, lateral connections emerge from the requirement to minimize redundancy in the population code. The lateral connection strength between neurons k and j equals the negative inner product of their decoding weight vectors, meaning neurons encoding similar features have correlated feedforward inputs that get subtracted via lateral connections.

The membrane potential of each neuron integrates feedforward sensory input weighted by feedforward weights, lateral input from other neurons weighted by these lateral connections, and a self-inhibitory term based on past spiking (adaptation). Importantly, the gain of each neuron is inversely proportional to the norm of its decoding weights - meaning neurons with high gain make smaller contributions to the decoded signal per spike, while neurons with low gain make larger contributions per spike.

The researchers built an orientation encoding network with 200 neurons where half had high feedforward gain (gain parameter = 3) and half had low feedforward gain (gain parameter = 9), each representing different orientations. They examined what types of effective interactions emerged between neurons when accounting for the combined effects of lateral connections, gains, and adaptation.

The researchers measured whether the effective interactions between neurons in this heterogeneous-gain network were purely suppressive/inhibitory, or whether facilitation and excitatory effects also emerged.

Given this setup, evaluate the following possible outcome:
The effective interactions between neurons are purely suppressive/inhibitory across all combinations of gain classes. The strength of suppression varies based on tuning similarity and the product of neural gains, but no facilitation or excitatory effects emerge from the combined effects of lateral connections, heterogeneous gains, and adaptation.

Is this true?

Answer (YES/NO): NO